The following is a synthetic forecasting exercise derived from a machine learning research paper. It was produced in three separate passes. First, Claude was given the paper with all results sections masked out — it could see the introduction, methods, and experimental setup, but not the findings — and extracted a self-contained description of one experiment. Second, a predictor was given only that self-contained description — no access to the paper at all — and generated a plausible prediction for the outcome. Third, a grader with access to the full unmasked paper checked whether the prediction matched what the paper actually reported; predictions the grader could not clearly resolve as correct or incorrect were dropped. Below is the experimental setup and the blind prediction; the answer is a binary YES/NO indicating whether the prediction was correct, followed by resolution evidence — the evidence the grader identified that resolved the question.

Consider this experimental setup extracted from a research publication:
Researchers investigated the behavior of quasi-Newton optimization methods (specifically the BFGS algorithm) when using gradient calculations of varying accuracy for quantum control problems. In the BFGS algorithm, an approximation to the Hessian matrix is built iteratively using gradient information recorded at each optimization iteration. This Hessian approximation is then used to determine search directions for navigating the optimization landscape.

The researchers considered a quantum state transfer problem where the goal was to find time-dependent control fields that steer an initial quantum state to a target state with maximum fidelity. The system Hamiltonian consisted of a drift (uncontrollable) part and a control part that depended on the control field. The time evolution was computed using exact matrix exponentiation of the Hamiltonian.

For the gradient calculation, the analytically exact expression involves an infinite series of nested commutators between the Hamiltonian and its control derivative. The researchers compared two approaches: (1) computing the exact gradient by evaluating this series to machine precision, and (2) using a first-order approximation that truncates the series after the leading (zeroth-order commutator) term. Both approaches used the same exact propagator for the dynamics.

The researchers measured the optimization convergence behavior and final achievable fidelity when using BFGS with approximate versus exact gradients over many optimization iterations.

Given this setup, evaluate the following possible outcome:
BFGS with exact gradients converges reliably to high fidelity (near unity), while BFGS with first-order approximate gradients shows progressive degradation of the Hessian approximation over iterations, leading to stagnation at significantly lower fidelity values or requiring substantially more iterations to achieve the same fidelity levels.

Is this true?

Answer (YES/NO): YES